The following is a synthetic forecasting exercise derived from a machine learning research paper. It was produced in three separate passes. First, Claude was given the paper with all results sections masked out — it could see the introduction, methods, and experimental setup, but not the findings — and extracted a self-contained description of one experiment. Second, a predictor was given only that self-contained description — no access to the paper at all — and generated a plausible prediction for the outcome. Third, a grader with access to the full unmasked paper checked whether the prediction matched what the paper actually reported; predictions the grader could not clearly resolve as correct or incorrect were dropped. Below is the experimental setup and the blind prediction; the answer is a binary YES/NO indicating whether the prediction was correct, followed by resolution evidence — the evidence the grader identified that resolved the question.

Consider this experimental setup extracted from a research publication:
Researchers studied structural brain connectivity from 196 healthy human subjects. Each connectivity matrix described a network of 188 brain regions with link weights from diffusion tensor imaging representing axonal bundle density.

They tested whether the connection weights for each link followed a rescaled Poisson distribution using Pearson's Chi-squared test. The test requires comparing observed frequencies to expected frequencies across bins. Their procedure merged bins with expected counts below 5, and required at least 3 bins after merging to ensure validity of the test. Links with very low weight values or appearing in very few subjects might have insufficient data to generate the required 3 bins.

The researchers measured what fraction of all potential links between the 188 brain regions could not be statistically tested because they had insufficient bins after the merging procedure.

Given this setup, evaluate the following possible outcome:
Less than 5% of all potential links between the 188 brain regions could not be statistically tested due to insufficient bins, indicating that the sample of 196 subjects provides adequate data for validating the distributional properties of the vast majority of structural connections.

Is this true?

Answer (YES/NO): NO